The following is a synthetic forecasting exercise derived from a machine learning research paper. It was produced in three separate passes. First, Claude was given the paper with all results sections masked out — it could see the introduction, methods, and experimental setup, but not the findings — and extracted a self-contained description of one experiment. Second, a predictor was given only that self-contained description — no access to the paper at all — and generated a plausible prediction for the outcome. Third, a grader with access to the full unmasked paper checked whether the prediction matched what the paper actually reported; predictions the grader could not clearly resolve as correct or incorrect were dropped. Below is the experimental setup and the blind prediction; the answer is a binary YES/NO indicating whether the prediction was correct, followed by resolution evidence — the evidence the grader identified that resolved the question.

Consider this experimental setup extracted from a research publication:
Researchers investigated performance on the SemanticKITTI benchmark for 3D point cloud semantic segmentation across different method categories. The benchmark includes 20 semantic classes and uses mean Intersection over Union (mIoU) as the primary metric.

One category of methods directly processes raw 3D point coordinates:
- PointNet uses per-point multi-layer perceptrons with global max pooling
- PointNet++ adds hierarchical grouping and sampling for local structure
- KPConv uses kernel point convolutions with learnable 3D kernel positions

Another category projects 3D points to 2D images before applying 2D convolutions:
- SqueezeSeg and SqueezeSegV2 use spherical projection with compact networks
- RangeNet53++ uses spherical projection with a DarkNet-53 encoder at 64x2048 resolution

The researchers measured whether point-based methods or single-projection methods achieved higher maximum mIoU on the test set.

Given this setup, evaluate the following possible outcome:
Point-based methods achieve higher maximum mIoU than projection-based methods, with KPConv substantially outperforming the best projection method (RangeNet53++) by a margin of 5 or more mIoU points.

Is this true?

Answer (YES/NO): YES